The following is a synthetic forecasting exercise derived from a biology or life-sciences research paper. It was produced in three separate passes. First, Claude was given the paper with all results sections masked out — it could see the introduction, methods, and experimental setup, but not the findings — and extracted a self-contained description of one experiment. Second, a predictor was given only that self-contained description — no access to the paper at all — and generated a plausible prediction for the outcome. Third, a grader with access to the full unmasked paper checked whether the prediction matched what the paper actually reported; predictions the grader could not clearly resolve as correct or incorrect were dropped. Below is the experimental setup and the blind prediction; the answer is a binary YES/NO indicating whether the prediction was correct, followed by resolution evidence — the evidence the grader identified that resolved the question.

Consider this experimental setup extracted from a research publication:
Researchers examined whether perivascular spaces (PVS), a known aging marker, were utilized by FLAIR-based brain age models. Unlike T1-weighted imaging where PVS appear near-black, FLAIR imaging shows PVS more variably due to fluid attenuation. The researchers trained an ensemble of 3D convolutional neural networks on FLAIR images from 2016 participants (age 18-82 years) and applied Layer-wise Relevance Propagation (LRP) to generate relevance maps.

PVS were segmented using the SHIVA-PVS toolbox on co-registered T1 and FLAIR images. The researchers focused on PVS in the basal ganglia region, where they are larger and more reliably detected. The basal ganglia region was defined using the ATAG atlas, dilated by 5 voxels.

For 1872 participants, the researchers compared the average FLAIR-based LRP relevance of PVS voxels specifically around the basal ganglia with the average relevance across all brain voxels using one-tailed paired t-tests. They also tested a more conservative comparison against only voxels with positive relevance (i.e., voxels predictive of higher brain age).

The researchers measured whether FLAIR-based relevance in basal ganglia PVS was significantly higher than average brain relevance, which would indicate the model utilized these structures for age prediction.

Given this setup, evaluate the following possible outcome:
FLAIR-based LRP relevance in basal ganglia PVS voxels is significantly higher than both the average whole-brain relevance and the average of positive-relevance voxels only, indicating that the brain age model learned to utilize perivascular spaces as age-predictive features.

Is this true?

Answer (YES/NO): NO